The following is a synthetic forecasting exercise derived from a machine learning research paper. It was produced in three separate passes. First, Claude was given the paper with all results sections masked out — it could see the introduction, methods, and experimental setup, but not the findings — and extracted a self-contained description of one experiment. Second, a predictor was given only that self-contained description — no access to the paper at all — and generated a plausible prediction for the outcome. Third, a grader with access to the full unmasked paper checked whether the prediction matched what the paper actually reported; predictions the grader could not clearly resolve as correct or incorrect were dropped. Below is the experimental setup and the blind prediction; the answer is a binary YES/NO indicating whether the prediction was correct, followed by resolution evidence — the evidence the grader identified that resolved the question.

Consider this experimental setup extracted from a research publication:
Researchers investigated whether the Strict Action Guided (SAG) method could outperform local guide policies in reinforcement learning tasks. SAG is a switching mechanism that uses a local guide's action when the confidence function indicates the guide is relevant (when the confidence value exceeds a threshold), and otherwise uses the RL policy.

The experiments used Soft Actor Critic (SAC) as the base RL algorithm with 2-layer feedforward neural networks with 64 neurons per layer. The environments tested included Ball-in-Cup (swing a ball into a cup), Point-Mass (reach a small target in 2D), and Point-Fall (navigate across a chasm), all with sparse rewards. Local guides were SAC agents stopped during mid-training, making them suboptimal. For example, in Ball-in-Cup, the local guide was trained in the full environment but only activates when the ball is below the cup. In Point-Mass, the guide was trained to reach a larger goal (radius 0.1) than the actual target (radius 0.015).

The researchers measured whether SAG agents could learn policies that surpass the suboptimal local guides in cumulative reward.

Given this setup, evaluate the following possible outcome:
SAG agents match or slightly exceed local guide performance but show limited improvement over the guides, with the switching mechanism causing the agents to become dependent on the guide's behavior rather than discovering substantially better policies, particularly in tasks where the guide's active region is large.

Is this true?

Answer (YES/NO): YES